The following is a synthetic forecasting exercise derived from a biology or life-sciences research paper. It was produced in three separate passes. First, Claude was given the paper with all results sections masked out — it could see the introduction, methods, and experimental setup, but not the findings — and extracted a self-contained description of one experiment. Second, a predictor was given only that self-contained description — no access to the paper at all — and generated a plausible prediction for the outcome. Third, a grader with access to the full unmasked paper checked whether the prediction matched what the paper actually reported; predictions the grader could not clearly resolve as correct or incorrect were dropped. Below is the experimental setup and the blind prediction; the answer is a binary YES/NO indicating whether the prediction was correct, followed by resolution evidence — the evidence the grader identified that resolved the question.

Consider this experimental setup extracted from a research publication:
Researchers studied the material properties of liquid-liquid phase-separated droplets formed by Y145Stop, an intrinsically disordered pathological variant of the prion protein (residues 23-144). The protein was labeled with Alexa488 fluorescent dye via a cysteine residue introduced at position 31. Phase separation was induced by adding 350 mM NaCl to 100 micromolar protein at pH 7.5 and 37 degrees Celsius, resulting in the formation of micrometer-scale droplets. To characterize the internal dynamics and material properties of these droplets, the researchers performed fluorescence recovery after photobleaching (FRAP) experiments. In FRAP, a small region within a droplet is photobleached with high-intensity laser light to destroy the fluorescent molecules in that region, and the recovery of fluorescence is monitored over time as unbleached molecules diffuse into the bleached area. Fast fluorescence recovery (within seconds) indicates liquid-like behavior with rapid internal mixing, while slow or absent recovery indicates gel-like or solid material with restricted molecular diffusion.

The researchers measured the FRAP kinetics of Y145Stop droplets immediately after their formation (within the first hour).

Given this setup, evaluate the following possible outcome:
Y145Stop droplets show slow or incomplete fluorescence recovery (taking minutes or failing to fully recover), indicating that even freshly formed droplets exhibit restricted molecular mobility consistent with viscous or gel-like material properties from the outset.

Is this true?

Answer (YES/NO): NO